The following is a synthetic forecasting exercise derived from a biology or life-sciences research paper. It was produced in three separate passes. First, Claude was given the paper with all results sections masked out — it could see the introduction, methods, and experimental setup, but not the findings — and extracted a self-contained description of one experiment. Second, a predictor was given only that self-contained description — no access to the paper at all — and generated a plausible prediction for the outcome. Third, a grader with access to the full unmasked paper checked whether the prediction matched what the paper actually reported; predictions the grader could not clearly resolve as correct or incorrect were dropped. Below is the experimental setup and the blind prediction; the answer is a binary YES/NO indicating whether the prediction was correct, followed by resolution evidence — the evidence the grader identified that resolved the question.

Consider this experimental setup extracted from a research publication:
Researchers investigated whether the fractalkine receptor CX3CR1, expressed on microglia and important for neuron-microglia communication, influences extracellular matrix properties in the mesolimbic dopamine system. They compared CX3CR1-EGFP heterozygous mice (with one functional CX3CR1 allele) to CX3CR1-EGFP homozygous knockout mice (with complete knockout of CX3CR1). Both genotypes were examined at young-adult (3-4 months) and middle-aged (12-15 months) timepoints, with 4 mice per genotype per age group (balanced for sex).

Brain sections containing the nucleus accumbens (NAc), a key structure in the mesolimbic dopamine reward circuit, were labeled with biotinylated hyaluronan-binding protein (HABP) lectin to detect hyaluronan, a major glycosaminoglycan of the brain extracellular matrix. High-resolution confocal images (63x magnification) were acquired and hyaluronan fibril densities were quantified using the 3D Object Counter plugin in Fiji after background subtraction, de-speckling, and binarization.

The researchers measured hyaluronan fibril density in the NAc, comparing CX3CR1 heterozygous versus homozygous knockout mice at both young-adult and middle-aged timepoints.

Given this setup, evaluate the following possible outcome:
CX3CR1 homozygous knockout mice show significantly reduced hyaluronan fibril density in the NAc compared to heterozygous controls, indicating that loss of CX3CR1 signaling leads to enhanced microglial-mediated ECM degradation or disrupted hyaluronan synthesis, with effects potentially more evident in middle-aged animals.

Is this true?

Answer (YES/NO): NO